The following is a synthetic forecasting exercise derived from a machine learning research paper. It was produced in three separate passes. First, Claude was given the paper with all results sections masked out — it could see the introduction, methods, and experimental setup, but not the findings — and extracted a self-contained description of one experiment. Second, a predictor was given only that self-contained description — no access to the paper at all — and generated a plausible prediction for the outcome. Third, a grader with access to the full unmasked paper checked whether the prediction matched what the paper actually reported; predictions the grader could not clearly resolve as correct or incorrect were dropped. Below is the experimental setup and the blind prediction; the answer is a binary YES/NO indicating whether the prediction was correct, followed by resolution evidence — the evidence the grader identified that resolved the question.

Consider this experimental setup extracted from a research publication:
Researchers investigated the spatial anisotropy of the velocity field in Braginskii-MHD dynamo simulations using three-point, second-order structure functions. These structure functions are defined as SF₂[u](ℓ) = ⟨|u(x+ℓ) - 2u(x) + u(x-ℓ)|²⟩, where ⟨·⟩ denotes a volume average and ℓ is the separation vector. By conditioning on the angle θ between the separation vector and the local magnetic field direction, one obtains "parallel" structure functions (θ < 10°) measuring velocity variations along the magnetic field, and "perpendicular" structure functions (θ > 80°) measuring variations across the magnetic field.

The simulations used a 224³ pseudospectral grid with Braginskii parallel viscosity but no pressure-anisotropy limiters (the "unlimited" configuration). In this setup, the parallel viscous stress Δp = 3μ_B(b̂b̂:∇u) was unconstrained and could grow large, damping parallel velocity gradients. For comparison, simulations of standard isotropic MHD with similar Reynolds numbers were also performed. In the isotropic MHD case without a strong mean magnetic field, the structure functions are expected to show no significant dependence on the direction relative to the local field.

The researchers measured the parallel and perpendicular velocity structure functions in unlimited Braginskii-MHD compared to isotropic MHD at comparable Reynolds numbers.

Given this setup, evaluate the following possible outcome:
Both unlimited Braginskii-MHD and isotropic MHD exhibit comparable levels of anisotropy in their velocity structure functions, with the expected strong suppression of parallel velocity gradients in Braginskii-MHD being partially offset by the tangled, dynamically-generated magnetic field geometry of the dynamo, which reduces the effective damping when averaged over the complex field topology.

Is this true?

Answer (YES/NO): NO